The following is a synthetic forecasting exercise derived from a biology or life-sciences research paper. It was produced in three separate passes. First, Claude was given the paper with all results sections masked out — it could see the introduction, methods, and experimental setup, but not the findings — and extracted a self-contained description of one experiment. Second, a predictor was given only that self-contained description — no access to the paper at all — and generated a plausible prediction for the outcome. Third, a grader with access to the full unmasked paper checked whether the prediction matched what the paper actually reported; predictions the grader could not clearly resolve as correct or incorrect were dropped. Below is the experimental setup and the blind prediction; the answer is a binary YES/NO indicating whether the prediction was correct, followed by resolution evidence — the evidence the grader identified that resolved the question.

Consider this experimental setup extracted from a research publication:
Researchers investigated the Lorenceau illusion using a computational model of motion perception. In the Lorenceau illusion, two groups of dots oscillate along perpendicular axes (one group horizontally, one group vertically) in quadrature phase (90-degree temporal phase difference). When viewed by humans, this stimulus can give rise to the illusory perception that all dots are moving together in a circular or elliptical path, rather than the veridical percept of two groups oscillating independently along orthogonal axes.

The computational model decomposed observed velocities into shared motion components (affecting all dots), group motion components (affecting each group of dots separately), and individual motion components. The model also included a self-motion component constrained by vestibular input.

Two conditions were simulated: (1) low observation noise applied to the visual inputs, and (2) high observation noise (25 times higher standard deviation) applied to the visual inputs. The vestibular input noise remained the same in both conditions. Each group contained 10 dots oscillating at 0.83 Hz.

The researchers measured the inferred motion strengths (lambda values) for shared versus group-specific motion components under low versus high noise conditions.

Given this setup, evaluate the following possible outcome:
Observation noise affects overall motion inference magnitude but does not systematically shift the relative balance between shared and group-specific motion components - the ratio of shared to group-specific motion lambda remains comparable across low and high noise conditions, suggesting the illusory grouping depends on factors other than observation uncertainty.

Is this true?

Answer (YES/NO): NO